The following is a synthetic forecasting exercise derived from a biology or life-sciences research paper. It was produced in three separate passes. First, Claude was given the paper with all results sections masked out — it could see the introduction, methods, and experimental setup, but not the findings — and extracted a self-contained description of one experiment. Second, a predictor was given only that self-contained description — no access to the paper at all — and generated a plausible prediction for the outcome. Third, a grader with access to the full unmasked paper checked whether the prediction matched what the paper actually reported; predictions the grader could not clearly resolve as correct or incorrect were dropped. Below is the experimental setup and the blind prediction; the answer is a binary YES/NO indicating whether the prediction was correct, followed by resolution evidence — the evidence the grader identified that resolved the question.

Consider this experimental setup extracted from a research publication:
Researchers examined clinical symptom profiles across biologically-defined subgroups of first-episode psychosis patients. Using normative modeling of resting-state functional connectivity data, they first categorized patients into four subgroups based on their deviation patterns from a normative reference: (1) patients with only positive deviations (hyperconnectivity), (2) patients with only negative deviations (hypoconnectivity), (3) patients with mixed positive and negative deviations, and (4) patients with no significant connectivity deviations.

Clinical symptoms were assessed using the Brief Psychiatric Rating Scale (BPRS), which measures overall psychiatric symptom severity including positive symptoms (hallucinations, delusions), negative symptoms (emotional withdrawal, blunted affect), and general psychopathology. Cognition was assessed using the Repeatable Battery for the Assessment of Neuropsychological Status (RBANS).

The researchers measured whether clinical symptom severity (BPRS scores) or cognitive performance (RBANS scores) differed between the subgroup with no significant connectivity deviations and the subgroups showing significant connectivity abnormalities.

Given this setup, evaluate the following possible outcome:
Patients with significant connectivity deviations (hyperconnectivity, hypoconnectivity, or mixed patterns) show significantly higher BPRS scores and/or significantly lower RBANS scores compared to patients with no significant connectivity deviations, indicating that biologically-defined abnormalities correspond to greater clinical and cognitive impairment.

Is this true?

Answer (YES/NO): NO